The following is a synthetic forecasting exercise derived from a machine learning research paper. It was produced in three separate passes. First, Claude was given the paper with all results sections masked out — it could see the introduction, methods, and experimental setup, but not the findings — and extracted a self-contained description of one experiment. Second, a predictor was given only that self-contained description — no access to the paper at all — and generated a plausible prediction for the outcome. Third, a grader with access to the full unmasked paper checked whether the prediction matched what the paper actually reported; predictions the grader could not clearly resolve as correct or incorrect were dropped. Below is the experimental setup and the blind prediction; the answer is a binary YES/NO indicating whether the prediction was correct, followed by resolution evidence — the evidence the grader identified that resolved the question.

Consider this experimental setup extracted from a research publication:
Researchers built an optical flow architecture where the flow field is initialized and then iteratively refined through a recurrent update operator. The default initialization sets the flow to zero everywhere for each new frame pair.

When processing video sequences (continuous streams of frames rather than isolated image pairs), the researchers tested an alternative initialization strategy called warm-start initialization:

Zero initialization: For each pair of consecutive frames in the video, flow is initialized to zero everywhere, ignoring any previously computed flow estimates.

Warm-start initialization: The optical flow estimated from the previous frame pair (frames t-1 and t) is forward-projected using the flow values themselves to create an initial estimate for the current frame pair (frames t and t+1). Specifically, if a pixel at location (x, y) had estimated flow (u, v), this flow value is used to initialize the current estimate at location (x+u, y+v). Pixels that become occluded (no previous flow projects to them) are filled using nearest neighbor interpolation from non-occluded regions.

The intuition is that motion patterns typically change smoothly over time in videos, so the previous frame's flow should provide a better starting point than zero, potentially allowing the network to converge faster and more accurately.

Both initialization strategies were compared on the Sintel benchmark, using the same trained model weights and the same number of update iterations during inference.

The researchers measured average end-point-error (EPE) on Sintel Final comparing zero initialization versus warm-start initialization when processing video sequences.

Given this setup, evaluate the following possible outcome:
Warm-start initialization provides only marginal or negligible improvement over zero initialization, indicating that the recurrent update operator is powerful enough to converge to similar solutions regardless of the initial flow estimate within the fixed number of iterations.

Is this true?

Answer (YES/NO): NO